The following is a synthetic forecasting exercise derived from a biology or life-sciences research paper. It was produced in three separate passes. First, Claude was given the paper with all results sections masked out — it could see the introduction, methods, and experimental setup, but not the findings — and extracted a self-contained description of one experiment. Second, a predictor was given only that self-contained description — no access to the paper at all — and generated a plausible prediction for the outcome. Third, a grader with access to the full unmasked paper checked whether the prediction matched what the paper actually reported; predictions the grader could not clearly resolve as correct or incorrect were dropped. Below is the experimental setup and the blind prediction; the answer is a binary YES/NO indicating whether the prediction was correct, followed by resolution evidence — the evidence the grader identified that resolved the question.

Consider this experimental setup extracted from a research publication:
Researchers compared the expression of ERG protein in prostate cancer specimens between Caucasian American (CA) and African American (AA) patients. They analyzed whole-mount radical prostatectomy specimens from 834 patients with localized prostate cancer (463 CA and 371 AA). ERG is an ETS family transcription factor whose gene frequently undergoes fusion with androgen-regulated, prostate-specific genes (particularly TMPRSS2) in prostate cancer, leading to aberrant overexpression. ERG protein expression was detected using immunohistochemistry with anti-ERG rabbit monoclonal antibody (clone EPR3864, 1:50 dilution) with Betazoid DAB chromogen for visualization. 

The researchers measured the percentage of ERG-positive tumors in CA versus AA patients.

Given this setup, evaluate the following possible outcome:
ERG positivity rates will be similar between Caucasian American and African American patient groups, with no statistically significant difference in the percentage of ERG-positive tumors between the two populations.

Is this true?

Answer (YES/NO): NO